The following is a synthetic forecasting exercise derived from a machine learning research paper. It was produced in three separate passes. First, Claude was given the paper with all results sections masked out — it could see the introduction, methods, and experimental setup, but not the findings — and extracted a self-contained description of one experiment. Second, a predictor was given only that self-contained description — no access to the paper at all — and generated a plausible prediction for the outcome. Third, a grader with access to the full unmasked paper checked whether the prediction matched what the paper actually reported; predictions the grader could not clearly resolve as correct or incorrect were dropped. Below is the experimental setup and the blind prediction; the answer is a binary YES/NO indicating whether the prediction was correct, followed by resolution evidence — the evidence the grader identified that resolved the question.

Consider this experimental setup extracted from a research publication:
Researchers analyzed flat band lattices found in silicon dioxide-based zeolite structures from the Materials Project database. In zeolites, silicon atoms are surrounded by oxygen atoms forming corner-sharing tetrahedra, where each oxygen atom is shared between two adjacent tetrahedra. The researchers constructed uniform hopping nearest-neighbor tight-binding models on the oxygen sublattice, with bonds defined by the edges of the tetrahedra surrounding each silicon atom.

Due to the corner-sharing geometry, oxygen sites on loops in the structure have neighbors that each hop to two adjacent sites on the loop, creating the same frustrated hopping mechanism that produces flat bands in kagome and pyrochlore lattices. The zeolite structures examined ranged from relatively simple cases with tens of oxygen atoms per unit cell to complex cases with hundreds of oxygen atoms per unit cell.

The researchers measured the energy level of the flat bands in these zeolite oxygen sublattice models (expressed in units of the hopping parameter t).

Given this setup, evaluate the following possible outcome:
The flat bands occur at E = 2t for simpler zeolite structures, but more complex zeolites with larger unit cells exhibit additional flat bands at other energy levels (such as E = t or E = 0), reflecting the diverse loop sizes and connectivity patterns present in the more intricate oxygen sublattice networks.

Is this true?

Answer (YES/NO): NO